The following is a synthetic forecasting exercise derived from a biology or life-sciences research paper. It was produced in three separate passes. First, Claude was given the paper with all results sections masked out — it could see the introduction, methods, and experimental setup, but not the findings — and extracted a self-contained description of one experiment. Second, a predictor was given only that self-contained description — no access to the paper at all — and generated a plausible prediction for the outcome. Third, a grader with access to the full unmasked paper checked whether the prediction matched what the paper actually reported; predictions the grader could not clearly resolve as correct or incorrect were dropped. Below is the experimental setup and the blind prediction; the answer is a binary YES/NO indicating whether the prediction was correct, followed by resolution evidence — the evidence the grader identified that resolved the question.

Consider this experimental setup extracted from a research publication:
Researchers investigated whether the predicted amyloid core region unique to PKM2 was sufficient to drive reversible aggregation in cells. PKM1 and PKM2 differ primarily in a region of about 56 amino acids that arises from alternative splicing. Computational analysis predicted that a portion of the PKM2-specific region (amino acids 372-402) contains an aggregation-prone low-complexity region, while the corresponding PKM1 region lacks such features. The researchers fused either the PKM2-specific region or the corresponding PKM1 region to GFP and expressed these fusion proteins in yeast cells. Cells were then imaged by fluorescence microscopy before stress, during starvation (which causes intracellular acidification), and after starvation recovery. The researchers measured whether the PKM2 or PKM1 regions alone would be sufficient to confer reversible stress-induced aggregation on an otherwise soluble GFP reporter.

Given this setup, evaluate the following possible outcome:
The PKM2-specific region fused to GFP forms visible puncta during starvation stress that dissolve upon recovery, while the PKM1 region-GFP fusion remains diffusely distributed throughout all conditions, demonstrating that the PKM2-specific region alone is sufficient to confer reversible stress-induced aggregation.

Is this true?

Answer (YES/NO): YES